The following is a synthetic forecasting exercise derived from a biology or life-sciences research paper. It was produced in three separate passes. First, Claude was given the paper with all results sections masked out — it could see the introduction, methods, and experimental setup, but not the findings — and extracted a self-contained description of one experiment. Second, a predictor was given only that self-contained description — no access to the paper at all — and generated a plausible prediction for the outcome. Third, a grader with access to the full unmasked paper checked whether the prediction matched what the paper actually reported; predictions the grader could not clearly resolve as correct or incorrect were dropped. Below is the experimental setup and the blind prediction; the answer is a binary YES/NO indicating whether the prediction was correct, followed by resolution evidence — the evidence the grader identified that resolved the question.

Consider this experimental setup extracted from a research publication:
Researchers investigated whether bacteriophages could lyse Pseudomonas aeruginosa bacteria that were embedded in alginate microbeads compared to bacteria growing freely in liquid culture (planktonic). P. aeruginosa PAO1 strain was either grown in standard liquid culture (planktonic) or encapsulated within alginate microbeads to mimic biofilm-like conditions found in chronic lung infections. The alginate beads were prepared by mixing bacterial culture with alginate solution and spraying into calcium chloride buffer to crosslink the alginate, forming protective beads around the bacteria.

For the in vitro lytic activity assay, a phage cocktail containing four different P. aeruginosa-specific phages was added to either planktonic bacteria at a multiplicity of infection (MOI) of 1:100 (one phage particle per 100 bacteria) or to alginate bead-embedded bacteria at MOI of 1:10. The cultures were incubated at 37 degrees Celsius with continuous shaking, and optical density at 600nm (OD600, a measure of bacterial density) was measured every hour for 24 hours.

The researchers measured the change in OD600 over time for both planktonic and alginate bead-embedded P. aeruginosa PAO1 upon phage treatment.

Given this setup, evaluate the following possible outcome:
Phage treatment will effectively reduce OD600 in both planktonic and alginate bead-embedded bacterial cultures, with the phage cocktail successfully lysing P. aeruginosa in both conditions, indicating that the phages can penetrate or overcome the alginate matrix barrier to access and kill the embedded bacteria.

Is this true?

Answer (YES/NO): YES